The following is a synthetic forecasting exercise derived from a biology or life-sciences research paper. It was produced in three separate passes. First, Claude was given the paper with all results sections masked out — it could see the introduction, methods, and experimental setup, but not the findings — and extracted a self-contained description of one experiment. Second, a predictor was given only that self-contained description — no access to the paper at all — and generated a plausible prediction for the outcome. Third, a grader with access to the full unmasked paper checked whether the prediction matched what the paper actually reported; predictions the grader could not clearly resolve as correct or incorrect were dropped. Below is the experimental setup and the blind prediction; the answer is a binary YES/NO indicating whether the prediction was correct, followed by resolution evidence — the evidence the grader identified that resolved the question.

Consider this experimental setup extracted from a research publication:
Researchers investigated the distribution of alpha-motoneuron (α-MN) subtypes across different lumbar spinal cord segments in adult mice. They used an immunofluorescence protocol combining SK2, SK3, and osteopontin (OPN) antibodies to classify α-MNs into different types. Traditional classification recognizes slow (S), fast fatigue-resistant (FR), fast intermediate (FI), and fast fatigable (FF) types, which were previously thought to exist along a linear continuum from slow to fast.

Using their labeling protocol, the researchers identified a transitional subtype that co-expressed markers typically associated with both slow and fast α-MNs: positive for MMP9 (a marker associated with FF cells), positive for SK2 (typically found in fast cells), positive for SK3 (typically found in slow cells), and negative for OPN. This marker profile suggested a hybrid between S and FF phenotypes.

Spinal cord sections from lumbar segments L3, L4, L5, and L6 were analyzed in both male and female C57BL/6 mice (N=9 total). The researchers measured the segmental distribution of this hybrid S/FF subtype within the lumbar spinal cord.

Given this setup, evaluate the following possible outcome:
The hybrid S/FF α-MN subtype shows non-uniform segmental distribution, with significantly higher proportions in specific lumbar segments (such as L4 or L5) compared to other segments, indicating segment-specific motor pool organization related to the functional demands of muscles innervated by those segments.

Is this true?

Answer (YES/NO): NO